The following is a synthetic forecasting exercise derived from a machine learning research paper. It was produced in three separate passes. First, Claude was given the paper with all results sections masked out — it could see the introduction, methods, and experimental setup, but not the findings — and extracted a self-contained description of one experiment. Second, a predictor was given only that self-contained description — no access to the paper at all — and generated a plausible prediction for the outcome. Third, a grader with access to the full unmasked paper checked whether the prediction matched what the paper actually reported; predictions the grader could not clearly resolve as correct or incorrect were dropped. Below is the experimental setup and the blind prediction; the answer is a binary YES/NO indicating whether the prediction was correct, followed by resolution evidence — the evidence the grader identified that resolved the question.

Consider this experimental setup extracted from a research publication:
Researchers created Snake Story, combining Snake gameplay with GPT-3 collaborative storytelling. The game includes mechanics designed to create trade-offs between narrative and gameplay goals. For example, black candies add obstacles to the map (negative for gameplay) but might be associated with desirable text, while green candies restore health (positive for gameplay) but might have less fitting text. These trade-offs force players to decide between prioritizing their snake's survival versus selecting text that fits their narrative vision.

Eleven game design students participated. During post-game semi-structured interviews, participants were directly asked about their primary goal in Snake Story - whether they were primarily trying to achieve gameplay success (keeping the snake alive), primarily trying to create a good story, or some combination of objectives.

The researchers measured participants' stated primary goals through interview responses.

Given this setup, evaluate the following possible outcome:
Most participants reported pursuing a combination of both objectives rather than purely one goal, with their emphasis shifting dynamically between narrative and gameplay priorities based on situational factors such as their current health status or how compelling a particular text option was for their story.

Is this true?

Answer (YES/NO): NO